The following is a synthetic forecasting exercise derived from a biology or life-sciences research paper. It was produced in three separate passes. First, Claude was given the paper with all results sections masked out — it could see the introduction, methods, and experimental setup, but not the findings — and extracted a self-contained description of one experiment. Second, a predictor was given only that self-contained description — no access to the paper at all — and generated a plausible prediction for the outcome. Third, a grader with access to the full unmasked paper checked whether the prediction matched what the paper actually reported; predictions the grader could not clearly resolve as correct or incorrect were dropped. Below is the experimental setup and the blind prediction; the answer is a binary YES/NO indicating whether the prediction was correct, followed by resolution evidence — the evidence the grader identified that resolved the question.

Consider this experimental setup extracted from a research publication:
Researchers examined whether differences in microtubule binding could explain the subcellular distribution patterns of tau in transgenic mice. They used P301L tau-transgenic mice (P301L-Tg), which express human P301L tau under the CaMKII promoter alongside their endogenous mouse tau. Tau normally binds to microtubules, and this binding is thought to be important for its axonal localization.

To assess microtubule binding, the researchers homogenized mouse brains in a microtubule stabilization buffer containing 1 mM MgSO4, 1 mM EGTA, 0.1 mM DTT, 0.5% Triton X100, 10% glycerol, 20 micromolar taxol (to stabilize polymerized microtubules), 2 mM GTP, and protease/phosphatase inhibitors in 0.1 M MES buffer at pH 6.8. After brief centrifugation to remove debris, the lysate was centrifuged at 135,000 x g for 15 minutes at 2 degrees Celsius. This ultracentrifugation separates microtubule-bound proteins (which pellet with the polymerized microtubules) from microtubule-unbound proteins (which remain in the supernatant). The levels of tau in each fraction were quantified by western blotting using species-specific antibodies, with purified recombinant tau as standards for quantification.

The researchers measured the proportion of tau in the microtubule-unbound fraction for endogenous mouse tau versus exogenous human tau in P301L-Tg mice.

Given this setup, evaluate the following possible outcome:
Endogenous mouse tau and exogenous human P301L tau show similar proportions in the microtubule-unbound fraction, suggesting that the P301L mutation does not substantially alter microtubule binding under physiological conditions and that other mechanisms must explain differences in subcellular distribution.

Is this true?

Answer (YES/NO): NO